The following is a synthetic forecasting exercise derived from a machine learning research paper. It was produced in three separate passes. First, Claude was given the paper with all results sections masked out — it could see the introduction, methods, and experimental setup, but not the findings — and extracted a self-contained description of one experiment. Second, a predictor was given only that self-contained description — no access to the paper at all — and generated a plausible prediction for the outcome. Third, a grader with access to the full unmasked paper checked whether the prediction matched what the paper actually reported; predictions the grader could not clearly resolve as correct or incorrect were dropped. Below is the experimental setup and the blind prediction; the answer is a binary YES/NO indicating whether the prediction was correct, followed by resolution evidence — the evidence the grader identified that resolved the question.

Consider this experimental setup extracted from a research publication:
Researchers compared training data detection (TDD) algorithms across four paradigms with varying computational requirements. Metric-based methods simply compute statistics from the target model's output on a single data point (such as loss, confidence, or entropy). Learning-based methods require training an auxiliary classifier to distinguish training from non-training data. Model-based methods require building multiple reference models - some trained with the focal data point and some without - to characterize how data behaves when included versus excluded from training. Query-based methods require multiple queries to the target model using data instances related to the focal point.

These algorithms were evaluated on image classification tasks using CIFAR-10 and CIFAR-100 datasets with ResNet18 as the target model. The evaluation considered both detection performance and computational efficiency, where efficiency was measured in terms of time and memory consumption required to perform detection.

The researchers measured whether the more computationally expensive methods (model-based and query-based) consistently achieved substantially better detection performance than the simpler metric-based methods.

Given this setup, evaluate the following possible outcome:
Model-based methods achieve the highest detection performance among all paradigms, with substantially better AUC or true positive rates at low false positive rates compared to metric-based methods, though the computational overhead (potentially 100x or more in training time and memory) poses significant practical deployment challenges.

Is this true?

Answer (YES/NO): NO